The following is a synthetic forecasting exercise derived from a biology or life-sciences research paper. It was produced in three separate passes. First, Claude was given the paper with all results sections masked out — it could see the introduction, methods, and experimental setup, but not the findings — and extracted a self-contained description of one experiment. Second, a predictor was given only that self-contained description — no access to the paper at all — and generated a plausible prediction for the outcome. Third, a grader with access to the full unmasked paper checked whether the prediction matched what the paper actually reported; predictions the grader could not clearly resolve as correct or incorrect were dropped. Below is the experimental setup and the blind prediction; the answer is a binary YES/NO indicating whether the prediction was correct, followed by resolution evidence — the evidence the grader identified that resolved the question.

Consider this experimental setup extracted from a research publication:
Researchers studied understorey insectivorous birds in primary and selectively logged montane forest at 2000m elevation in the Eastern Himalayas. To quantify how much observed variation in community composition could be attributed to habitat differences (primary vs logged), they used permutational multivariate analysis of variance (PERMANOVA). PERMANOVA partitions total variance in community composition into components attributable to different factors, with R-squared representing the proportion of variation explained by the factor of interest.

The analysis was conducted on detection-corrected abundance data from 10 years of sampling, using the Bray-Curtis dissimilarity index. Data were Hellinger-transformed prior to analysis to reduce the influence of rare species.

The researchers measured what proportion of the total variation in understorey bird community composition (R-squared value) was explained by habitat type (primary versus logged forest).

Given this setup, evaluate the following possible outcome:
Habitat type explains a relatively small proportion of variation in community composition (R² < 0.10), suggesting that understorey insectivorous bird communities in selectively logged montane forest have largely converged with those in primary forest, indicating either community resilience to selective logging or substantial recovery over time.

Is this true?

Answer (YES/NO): NO